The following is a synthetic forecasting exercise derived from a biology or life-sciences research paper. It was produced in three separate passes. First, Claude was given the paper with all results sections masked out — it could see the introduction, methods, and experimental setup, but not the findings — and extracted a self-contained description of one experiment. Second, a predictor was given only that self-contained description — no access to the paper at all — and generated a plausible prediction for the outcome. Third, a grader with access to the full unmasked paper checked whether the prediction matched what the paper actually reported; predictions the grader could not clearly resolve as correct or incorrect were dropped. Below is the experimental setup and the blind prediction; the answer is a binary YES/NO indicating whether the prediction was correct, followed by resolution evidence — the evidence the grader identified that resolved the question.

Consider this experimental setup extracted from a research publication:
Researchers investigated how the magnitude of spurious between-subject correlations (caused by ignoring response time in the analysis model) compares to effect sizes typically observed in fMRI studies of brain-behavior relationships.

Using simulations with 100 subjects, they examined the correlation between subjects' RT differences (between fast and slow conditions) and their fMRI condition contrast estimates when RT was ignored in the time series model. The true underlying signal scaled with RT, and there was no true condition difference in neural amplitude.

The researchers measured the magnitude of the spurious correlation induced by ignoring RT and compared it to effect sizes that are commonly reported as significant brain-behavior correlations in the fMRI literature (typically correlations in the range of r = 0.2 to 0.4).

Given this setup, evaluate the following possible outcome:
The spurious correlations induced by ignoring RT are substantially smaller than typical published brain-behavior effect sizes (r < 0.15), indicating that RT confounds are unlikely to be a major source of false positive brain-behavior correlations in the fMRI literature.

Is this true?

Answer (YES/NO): NO